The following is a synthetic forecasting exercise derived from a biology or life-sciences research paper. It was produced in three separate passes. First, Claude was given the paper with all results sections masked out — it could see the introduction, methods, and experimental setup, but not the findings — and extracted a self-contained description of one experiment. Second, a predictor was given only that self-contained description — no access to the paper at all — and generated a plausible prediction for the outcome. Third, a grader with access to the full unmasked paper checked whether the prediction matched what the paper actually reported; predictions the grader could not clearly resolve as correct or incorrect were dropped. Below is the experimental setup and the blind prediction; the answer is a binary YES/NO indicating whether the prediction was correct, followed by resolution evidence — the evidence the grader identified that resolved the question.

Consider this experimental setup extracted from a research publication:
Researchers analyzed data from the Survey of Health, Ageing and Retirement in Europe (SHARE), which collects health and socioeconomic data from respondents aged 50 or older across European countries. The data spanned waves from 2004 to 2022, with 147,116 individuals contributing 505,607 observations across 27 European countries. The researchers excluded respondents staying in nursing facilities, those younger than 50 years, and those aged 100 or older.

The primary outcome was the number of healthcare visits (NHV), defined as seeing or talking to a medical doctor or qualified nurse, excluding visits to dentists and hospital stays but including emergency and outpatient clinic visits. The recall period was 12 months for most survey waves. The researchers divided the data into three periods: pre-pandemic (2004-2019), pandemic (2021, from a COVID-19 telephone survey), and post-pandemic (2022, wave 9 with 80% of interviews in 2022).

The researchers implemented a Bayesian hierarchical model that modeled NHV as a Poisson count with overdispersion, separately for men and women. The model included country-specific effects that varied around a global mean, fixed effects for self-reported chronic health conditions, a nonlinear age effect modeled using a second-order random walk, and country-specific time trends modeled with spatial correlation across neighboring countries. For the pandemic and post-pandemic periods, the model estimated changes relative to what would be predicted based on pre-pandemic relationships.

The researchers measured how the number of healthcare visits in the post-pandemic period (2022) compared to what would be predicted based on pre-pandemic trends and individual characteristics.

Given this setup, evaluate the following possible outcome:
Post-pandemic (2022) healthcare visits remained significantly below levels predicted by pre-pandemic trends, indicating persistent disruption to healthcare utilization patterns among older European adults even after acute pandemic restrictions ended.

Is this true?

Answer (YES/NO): NO